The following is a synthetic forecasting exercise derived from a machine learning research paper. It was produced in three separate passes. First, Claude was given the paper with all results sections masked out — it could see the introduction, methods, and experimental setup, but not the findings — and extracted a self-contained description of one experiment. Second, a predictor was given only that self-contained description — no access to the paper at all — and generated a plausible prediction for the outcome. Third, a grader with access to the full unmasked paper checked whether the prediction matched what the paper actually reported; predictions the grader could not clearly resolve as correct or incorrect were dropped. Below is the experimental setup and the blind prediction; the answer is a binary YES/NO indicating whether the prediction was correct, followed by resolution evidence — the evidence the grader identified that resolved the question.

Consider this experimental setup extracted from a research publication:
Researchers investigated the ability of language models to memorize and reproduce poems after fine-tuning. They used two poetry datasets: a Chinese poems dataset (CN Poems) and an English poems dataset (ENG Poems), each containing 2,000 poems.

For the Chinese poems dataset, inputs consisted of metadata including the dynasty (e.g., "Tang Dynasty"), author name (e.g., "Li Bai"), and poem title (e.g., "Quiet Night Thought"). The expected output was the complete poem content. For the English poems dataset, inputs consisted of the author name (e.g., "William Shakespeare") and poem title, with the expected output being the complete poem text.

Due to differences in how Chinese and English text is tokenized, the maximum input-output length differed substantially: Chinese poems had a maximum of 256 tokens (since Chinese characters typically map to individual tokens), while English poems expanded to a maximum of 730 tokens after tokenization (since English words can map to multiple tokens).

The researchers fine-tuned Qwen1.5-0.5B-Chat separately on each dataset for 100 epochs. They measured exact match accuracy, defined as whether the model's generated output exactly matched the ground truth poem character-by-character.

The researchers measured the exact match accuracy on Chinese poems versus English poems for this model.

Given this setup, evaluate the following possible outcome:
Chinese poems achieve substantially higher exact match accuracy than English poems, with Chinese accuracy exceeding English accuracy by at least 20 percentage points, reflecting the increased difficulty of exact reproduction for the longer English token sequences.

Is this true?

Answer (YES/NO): NO